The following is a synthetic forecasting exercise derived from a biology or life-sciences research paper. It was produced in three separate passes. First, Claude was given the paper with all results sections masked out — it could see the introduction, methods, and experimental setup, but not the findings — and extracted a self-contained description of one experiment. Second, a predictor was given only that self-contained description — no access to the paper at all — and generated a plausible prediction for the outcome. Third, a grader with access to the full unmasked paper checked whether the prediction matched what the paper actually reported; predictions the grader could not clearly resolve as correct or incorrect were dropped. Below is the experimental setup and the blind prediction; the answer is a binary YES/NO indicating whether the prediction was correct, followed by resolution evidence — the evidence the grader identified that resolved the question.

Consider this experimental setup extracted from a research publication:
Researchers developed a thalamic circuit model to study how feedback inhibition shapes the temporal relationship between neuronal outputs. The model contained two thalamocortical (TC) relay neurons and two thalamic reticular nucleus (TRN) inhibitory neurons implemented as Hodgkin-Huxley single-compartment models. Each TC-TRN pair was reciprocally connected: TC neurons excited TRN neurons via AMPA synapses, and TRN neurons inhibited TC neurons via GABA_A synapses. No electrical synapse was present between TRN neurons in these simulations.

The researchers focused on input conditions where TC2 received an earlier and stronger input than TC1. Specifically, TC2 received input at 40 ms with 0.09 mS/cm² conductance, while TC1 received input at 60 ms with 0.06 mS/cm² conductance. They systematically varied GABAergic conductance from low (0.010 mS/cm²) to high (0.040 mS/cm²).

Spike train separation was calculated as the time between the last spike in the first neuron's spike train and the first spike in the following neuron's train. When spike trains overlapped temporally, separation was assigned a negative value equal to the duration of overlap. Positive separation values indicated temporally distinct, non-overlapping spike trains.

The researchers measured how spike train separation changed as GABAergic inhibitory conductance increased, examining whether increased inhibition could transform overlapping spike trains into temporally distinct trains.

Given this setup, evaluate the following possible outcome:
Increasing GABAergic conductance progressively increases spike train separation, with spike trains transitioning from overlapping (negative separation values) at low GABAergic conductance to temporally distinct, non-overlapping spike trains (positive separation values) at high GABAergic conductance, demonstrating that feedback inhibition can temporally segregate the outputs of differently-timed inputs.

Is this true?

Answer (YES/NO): YES